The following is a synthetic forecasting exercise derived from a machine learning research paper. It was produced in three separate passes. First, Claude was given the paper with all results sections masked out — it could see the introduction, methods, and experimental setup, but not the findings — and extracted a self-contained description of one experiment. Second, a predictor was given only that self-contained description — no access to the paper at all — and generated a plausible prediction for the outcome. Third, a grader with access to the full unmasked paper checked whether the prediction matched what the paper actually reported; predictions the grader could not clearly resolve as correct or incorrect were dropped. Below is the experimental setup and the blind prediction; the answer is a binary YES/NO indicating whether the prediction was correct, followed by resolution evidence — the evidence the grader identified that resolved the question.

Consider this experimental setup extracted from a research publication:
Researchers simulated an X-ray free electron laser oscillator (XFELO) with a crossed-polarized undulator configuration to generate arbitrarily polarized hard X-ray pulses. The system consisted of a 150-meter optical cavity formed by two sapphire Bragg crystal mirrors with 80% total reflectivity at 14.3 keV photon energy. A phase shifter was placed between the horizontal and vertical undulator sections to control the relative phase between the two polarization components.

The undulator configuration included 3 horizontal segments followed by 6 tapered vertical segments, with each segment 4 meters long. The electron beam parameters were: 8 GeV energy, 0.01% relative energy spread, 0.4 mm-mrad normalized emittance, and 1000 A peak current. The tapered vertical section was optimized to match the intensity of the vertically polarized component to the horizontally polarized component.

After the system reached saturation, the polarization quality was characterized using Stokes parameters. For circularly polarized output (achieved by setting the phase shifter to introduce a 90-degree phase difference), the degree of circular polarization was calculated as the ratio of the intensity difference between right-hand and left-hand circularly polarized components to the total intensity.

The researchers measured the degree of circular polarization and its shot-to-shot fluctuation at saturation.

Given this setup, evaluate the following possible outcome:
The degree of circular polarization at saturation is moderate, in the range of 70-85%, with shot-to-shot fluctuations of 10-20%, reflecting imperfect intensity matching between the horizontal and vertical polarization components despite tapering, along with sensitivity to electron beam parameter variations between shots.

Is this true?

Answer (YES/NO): NO